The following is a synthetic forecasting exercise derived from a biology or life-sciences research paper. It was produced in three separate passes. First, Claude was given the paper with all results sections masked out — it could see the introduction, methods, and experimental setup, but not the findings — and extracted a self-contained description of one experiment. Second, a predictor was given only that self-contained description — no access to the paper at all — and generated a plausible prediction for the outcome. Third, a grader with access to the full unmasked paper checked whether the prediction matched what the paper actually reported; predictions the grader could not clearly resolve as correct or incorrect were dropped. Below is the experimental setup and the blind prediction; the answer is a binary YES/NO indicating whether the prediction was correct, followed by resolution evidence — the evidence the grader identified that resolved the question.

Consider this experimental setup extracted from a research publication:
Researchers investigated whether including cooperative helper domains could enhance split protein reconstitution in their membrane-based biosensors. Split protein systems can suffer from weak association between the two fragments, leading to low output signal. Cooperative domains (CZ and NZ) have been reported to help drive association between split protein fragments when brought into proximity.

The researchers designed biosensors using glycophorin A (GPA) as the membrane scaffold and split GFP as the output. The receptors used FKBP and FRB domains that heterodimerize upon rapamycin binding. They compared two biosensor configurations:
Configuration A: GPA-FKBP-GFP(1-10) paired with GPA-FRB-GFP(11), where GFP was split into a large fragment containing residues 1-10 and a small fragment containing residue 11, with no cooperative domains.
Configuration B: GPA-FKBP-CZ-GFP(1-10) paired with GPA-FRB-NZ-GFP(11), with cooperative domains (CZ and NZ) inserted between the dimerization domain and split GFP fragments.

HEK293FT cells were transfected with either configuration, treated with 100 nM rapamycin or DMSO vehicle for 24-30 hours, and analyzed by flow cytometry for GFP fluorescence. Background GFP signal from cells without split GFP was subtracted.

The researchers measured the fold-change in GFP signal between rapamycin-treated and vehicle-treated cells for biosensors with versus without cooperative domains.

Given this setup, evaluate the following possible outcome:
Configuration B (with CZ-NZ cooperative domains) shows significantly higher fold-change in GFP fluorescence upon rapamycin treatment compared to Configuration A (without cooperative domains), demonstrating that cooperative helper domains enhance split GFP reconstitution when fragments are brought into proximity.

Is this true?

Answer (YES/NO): NO